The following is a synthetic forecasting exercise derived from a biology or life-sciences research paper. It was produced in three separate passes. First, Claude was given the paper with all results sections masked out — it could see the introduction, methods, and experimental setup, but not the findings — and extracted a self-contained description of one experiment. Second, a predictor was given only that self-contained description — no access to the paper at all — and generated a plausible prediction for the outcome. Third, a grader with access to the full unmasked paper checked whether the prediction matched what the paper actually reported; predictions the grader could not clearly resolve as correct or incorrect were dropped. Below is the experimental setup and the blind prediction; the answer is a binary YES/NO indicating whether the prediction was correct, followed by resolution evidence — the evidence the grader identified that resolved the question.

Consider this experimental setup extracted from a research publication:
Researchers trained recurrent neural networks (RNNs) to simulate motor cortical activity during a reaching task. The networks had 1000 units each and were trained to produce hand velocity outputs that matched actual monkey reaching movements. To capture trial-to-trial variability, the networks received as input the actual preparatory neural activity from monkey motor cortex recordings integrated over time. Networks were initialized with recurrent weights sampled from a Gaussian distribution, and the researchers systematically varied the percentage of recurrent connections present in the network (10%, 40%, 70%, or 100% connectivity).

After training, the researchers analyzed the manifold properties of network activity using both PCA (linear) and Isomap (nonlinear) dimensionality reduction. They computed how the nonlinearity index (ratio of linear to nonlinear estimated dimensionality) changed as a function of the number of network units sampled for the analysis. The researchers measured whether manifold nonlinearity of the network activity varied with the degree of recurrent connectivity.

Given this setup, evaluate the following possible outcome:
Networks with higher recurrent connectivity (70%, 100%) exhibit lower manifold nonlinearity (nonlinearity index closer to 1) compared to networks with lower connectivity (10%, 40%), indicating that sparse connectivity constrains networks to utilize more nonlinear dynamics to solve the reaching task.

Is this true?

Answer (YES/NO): NO